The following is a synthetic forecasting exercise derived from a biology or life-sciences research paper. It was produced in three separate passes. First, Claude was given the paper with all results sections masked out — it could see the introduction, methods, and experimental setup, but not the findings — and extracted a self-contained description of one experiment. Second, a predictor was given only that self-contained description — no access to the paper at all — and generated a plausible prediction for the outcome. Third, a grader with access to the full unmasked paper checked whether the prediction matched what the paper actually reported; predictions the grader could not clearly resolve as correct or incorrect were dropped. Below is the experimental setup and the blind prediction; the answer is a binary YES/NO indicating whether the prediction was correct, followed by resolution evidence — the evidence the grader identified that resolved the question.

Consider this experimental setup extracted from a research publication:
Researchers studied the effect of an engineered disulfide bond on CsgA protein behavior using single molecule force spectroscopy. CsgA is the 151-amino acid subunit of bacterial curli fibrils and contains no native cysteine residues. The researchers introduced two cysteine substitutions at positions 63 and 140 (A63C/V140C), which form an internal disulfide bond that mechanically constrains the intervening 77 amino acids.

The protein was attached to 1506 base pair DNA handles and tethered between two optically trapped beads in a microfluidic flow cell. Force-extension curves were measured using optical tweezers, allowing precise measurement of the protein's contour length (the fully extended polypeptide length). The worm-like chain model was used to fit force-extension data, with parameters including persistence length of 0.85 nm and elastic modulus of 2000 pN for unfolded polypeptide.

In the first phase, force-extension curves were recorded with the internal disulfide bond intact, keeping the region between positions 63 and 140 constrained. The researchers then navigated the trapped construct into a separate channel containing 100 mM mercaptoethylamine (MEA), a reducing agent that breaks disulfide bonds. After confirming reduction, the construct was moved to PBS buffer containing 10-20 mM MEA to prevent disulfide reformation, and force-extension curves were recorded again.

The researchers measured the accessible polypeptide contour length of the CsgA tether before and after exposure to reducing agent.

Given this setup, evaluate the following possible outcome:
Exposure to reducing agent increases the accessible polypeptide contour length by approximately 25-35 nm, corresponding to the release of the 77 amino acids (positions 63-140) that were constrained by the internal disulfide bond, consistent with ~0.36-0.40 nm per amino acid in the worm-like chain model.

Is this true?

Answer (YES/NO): YES